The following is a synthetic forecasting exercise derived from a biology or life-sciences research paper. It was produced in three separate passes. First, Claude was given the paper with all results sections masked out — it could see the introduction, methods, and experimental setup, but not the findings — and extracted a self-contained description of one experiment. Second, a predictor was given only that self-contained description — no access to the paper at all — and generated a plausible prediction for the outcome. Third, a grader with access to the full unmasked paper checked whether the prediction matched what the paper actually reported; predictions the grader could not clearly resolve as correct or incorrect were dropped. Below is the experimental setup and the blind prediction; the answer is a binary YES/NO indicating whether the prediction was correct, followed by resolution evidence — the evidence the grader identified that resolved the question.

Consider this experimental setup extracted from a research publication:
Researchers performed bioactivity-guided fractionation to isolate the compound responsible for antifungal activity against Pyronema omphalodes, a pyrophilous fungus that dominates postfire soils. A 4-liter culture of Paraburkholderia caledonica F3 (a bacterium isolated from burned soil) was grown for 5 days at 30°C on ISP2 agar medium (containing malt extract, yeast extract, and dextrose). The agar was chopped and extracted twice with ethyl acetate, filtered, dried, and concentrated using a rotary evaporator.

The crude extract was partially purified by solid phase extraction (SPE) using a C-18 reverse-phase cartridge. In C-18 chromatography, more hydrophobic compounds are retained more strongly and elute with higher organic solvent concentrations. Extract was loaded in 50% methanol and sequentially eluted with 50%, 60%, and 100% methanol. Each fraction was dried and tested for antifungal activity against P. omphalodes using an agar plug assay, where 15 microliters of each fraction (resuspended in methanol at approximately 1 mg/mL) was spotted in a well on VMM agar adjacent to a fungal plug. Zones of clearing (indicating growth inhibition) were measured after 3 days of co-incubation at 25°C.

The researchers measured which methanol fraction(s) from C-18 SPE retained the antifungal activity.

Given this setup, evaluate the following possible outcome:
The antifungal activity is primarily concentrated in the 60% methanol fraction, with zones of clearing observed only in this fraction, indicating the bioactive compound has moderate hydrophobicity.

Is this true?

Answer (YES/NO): NO